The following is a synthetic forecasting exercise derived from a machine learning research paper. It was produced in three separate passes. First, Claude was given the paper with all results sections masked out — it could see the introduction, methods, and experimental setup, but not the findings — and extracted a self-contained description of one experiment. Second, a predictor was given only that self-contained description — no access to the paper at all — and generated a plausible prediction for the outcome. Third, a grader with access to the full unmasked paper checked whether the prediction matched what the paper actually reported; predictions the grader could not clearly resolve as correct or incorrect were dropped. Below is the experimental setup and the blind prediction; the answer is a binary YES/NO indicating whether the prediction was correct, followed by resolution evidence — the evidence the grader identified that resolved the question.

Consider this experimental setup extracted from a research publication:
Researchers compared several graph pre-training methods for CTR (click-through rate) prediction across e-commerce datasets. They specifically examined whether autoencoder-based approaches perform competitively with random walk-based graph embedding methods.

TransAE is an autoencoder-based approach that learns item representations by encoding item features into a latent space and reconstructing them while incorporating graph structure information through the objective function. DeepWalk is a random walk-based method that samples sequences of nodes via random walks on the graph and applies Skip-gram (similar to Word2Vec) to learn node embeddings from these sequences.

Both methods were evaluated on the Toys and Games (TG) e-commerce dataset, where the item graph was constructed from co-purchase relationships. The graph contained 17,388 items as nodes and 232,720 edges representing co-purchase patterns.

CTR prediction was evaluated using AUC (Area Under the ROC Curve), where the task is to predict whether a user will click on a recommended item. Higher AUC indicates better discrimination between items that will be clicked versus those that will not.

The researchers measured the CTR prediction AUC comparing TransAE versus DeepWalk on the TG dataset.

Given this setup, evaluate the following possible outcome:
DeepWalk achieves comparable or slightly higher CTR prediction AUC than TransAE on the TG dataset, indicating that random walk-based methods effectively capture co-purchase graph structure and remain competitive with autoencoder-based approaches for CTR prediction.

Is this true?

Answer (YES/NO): YES